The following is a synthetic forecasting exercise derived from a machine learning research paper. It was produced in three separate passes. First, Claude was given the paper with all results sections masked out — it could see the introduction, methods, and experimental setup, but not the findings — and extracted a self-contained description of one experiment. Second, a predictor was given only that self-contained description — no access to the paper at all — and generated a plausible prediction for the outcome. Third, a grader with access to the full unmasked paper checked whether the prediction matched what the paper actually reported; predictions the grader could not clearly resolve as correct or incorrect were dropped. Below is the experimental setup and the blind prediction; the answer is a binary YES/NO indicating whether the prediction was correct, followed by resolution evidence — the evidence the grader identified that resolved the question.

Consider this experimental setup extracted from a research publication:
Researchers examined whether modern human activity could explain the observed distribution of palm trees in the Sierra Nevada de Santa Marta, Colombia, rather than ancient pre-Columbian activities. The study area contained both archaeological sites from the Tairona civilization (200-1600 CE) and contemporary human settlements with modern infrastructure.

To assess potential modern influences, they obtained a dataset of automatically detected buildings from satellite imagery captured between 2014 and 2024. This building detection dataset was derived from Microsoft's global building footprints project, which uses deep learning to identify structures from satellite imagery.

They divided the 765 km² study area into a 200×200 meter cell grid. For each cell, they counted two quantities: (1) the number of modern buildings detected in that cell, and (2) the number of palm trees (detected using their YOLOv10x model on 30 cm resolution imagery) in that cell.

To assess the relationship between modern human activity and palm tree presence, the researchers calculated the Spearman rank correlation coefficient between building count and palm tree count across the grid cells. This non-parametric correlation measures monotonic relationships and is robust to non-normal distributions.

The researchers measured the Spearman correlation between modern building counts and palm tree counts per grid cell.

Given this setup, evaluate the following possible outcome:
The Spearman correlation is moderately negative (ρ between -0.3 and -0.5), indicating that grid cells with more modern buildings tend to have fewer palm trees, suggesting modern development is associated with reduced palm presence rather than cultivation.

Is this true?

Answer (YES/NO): NO